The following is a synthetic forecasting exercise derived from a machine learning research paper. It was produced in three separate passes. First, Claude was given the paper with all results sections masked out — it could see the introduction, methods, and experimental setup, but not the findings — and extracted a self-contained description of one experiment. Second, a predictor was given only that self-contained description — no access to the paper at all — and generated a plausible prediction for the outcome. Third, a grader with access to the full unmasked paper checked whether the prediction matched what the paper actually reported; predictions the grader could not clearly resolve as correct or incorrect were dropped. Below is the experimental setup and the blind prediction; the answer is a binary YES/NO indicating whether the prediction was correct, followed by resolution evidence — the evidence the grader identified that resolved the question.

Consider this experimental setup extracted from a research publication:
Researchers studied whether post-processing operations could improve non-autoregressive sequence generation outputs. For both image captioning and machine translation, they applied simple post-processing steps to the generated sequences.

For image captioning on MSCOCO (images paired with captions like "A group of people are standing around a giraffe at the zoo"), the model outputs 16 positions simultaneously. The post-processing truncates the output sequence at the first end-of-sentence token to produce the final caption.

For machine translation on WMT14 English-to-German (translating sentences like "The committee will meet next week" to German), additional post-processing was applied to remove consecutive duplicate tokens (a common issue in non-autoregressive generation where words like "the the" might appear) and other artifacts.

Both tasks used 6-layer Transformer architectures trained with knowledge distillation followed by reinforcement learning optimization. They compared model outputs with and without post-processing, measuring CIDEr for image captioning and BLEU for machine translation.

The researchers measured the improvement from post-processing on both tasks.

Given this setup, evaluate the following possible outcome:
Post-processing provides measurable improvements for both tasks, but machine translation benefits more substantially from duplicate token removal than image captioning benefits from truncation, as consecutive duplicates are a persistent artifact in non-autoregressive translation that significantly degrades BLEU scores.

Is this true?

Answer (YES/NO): NO